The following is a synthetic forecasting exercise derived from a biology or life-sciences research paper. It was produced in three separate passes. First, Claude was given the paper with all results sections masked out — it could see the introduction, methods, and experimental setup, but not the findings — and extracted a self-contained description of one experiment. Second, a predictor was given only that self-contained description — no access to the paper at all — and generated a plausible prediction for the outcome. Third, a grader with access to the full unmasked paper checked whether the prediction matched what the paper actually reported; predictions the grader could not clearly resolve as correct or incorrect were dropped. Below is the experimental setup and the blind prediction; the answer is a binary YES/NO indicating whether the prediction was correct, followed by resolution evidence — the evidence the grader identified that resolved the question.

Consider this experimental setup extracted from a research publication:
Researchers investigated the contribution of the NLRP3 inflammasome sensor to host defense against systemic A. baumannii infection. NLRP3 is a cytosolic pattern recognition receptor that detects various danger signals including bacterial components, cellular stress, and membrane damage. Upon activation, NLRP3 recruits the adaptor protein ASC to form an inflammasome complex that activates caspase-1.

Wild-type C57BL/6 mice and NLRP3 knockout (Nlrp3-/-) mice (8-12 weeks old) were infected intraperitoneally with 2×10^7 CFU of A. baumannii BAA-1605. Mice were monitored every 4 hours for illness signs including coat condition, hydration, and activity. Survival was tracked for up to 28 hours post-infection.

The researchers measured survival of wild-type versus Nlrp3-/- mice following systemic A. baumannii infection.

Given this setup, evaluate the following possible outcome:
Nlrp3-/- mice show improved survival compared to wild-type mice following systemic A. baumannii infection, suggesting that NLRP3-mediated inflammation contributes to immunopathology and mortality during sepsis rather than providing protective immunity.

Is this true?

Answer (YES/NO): YES